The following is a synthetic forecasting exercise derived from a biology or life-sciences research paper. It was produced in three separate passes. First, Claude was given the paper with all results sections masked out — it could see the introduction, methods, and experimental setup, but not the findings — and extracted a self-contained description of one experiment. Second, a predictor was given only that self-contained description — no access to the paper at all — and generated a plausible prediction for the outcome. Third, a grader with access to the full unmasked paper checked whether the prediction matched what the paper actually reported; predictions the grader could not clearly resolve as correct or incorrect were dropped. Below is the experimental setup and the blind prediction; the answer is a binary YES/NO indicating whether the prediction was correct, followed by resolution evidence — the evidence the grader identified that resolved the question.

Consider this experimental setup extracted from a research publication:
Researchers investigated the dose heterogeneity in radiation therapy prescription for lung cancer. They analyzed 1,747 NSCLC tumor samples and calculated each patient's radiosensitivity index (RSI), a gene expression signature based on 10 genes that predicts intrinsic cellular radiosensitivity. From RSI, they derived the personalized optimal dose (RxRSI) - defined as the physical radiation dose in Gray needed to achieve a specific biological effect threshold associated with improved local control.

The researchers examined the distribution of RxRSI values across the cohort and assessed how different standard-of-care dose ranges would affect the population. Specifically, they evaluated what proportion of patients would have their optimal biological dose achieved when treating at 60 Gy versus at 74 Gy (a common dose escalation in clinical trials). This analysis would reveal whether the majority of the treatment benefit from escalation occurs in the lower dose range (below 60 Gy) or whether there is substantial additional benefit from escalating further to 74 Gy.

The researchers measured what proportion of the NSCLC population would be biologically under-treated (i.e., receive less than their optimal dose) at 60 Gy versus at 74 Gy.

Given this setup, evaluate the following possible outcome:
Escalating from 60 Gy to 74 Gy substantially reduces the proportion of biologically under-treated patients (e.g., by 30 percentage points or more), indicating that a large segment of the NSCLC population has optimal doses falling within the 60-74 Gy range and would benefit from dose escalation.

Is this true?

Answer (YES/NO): NO